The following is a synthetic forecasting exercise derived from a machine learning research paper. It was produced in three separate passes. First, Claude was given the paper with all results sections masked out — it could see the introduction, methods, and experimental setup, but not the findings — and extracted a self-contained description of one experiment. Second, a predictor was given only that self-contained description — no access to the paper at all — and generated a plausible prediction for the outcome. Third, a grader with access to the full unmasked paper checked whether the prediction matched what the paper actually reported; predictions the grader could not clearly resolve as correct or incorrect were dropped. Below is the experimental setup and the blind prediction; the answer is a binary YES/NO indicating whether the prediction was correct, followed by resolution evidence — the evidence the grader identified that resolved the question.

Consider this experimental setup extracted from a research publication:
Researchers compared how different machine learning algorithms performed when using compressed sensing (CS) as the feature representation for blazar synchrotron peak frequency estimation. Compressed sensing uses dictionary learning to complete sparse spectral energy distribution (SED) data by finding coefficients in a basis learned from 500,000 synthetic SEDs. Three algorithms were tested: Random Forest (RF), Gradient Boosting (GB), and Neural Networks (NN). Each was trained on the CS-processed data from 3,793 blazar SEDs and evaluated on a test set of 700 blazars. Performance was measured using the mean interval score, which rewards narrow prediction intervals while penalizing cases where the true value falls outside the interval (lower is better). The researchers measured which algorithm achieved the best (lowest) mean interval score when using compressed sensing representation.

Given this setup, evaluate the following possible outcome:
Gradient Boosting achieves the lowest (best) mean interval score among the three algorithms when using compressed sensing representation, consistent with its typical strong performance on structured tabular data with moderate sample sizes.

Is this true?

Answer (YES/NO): NO